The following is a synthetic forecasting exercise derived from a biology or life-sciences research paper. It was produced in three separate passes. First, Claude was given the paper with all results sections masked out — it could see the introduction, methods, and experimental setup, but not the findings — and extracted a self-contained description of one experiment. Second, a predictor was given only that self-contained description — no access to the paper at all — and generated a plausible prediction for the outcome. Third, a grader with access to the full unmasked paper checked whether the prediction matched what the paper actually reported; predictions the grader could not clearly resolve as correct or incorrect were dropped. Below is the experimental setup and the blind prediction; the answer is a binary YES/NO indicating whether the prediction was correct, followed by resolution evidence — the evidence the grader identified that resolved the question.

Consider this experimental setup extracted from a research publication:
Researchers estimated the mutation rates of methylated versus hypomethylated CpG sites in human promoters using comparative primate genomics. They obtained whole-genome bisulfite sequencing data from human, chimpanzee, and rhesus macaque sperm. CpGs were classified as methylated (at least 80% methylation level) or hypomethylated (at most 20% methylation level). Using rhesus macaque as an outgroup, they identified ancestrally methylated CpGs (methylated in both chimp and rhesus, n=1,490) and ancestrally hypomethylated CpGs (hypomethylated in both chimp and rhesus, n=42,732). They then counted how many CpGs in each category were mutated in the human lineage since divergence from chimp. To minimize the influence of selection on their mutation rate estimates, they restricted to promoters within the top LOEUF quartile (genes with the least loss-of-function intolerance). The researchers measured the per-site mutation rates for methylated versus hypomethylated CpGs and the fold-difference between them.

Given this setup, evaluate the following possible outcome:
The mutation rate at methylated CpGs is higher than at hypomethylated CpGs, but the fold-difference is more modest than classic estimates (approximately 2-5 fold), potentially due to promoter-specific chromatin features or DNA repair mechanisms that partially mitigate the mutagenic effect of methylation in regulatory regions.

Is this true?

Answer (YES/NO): YES